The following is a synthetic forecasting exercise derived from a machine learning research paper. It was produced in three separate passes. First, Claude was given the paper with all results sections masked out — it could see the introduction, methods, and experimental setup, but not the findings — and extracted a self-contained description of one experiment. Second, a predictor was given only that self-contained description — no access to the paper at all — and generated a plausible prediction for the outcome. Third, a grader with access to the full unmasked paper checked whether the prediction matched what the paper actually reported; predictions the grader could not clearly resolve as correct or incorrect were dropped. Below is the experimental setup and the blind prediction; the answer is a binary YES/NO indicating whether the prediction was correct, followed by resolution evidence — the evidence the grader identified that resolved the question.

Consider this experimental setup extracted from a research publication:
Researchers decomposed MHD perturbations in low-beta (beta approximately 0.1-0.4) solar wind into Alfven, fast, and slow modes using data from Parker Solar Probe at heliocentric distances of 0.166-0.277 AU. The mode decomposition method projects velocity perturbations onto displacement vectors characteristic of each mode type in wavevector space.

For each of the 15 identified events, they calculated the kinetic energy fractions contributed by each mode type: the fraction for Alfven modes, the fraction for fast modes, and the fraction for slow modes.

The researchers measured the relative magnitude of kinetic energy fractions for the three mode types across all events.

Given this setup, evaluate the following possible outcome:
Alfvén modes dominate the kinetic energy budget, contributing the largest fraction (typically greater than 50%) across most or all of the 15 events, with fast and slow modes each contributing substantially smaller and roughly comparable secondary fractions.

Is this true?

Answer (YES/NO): NO